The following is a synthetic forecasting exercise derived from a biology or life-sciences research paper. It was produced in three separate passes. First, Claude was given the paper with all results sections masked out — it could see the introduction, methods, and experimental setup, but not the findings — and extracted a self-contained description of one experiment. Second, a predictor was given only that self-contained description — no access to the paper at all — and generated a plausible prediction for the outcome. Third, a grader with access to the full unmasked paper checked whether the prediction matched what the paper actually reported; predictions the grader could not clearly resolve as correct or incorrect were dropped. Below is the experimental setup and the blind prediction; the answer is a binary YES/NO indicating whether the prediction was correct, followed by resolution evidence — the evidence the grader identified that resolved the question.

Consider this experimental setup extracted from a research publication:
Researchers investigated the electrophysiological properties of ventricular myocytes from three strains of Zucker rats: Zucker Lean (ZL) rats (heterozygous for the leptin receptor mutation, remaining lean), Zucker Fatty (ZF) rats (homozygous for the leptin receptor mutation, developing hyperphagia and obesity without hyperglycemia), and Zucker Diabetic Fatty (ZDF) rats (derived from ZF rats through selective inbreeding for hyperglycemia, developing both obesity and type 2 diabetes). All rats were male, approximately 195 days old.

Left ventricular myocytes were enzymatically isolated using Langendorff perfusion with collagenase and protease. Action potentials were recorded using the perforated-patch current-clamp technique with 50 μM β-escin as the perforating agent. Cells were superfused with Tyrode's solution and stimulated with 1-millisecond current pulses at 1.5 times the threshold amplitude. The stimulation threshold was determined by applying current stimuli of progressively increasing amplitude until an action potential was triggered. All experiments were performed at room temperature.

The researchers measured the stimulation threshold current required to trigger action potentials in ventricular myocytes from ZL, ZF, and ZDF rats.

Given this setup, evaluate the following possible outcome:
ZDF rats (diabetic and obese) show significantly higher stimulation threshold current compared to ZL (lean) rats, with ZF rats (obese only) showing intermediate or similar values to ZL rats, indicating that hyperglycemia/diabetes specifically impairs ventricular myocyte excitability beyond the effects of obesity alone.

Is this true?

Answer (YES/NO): NO